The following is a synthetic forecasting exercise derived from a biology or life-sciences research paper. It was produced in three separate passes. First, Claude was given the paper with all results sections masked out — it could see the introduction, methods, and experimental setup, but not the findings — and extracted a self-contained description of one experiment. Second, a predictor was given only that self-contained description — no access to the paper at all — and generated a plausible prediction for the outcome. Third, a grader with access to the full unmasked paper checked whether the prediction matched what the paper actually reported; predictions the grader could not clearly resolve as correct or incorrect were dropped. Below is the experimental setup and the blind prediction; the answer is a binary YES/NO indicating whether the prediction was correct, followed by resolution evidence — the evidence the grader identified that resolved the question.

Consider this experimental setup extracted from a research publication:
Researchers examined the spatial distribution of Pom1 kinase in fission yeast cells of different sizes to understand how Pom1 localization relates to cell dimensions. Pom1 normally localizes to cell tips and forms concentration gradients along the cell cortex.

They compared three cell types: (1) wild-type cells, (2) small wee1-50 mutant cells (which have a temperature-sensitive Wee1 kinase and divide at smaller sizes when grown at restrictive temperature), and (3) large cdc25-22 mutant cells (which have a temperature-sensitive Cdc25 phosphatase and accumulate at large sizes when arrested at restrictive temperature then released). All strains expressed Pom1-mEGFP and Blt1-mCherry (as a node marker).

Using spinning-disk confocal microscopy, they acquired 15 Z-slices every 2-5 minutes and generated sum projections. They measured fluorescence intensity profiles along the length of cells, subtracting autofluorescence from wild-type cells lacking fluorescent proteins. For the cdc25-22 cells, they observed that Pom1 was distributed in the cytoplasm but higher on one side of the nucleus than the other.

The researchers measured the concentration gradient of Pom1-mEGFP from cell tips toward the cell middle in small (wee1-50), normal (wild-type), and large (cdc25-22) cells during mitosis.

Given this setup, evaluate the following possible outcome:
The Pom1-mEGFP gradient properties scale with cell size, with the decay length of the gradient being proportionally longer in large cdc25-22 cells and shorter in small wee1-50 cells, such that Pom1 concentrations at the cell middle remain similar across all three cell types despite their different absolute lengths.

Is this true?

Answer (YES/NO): NO